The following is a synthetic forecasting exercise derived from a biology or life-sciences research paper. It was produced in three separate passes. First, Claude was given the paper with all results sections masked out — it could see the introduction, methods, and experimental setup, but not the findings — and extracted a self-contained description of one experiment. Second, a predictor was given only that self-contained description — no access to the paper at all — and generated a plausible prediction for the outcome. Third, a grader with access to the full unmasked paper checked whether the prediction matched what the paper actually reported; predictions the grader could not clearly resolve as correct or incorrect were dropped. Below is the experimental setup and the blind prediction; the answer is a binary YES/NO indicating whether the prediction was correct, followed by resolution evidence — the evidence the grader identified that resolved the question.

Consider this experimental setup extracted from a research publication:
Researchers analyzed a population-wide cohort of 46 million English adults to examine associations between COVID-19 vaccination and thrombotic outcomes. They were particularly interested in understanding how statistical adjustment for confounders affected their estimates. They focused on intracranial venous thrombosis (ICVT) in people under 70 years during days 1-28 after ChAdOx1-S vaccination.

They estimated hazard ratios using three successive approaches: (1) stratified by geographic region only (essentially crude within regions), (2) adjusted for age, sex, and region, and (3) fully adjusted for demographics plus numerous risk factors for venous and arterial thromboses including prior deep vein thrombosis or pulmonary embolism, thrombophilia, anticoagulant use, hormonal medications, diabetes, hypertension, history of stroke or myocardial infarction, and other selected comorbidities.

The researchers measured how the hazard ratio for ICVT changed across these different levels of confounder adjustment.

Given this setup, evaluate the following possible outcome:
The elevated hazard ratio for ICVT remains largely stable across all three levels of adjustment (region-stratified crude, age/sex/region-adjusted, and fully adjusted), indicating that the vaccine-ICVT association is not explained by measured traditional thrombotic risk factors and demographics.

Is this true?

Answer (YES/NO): NO